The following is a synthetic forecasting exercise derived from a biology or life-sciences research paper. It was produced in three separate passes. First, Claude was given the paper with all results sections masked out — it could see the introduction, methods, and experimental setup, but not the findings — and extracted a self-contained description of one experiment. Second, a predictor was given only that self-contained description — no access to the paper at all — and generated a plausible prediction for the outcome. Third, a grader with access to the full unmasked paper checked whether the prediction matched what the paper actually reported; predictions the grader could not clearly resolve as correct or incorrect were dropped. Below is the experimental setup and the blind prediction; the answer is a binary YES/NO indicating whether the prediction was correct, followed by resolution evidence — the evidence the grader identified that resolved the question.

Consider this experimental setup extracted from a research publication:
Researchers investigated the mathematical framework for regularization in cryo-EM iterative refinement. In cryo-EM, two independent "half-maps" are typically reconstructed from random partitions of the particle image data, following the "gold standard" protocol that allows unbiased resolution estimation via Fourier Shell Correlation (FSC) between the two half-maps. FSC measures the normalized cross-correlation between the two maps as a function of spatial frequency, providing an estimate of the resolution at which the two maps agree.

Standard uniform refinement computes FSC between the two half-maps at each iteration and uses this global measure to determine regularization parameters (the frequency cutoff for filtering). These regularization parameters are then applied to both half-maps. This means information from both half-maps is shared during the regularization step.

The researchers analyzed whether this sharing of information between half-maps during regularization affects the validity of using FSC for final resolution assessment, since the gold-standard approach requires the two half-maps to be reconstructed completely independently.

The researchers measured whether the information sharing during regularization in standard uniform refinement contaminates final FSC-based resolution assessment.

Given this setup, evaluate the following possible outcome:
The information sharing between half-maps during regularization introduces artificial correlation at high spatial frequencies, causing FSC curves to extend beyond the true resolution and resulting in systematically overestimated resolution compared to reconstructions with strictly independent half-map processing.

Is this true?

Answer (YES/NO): NO